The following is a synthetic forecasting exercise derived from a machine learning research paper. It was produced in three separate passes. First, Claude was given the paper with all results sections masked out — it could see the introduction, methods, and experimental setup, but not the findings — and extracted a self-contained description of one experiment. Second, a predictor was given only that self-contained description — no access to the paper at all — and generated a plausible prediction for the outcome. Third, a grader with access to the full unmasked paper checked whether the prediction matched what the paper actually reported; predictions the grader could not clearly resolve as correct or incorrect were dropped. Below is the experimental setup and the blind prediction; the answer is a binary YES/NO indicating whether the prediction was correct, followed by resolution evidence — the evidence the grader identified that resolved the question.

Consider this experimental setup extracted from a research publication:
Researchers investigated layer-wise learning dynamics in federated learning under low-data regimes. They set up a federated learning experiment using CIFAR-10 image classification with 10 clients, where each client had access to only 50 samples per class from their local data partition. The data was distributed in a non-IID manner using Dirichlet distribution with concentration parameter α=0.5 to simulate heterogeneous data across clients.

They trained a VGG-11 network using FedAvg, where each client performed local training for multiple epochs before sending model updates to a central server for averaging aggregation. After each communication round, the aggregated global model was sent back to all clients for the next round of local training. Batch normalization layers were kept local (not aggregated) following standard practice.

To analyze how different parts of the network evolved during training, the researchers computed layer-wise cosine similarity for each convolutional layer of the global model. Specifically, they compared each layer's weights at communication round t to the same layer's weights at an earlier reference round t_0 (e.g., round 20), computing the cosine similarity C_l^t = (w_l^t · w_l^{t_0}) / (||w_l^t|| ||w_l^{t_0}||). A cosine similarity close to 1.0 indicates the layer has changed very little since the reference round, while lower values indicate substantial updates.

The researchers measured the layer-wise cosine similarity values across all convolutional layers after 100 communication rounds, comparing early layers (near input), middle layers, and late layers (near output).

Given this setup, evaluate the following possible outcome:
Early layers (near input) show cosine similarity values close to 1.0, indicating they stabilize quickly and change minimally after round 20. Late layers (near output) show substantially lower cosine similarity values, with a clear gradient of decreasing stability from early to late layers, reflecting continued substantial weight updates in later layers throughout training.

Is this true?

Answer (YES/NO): NO